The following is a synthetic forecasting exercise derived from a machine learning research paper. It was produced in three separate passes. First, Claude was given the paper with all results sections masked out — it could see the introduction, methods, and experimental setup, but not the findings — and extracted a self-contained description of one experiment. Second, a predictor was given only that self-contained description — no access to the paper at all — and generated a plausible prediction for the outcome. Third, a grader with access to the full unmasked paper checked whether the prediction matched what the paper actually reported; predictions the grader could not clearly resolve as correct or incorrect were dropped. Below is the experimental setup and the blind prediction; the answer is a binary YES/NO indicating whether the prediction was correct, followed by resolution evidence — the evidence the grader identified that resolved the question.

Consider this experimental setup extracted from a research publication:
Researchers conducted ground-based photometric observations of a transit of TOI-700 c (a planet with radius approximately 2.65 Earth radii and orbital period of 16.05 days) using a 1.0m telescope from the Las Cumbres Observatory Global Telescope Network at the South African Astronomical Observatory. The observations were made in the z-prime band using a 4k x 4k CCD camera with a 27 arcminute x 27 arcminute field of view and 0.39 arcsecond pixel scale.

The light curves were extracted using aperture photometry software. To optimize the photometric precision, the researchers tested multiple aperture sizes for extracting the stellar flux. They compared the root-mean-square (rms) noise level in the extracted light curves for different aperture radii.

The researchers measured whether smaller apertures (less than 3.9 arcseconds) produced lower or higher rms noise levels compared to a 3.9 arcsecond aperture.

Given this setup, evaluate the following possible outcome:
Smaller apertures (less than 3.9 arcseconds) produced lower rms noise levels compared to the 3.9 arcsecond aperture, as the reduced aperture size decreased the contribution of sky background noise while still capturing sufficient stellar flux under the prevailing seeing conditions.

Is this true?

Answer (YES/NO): NO